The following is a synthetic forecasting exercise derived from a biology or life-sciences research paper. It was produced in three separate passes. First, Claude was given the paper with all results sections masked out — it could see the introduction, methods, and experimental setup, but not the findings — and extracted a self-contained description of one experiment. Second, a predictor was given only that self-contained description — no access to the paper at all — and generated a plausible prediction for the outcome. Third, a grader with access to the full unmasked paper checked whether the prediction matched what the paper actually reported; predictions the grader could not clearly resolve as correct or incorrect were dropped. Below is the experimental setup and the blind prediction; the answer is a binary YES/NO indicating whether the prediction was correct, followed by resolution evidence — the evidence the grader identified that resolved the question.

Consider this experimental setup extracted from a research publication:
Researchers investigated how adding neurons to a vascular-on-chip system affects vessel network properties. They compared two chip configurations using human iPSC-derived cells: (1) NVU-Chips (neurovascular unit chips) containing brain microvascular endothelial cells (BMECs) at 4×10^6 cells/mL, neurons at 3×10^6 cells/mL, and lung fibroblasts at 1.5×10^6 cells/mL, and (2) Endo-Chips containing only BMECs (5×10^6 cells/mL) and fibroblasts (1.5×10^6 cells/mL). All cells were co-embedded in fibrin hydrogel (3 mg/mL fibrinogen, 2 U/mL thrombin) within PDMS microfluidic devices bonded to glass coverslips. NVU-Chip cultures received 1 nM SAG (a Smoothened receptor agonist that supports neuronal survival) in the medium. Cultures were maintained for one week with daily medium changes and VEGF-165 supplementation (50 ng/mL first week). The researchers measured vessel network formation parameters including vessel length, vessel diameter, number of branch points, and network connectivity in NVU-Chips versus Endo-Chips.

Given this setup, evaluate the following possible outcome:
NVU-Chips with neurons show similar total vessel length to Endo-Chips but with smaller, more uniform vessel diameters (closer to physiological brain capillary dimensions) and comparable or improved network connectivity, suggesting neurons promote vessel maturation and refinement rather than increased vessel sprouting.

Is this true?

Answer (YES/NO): NO